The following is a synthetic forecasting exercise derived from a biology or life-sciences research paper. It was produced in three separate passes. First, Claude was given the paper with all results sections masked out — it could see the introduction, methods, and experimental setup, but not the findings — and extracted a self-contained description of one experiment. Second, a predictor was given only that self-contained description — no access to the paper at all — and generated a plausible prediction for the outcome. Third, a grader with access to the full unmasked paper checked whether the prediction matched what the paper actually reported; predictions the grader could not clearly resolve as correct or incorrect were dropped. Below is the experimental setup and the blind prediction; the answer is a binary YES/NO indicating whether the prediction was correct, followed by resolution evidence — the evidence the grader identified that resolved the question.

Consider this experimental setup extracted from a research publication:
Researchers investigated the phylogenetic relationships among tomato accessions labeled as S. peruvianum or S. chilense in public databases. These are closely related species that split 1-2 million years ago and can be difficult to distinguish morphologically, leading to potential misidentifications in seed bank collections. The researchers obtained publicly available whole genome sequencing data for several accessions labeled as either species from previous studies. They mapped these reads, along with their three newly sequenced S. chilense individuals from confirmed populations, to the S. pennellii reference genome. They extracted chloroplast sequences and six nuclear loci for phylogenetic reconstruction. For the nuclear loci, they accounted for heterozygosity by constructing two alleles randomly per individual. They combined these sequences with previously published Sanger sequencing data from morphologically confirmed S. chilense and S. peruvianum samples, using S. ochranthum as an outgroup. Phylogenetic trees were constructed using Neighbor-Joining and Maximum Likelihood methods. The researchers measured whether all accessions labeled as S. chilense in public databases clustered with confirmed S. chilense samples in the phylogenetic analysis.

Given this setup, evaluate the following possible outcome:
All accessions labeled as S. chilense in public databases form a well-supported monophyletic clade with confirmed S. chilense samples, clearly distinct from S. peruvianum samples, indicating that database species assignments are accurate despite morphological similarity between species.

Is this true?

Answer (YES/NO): NO